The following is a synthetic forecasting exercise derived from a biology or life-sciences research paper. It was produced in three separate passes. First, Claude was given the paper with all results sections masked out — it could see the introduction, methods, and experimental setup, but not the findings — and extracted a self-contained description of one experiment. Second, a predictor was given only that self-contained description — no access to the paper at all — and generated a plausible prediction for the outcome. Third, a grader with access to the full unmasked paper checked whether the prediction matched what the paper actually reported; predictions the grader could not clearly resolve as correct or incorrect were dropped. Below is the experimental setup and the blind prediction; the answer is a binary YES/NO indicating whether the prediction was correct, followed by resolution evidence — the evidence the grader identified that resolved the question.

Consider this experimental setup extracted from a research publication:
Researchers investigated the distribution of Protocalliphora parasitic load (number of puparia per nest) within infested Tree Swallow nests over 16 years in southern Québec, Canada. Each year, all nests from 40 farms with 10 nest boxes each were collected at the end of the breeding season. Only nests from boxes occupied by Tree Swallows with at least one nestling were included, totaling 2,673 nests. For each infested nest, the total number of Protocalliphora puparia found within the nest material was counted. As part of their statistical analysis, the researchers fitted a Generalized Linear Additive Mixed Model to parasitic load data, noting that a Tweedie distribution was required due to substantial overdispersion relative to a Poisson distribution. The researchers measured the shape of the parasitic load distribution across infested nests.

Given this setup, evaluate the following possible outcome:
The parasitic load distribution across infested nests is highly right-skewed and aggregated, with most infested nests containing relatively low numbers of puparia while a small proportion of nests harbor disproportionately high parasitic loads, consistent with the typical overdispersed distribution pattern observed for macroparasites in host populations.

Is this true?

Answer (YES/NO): YES